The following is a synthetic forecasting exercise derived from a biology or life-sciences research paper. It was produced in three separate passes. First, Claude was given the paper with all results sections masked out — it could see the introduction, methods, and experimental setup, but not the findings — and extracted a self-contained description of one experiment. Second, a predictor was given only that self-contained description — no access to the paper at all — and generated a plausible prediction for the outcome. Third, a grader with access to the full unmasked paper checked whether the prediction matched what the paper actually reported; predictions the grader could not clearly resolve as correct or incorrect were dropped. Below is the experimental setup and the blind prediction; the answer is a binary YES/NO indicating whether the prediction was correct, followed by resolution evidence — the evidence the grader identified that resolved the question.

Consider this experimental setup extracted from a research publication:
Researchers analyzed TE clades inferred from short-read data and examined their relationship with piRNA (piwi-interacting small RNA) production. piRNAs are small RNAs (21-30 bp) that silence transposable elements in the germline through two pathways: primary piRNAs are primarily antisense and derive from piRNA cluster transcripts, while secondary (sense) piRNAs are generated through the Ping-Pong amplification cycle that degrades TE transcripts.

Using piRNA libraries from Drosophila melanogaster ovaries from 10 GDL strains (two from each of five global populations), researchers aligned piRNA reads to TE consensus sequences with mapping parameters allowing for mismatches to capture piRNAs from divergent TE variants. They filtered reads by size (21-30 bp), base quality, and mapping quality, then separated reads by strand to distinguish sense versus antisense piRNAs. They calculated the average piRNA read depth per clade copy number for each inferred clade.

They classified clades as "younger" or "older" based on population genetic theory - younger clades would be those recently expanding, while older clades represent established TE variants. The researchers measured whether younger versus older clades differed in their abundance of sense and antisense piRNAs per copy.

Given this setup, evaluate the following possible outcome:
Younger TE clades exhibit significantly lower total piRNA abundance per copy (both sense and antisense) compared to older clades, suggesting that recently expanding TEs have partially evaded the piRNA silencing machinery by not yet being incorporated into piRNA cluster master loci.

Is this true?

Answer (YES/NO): NO